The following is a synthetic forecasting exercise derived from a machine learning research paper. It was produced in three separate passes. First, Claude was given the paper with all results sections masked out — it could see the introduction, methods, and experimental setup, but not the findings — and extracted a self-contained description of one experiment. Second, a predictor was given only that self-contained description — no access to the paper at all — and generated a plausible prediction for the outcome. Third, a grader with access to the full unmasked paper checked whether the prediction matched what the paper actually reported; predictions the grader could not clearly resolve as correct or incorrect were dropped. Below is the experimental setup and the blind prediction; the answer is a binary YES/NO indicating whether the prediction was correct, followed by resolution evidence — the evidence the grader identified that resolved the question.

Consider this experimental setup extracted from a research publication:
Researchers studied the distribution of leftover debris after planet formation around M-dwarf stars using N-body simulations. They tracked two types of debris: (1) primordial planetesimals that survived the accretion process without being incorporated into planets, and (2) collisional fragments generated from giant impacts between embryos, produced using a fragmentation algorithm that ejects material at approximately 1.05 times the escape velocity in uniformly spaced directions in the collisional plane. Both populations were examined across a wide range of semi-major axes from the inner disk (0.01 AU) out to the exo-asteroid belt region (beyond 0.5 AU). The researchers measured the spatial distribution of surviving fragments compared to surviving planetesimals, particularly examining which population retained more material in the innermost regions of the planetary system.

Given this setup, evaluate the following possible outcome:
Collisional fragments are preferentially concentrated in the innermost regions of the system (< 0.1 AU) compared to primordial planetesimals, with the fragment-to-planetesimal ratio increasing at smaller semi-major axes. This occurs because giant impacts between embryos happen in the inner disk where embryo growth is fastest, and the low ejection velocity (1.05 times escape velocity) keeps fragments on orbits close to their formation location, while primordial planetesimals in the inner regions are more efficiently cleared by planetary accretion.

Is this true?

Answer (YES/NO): NO